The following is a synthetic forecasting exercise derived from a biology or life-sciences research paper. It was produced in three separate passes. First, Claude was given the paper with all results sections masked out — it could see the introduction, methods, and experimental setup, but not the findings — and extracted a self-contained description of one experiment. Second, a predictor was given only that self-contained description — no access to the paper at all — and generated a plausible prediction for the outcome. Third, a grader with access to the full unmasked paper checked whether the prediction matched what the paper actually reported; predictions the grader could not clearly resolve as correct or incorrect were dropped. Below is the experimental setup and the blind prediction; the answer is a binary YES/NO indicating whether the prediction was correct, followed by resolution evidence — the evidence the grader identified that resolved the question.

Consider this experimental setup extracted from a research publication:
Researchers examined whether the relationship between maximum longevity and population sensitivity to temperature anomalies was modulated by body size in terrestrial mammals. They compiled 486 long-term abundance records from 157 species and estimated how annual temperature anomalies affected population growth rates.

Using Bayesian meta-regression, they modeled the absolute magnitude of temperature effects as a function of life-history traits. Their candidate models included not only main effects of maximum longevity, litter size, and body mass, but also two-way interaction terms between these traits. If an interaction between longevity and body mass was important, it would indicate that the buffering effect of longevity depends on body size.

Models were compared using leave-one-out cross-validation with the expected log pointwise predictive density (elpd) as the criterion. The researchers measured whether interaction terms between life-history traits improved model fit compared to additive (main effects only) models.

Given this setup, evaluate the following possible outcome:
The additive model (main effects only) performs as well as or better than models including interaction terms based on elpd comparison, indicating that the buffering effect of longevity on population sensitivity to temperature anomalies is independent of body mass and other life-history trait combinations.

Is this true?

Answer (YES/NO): YES